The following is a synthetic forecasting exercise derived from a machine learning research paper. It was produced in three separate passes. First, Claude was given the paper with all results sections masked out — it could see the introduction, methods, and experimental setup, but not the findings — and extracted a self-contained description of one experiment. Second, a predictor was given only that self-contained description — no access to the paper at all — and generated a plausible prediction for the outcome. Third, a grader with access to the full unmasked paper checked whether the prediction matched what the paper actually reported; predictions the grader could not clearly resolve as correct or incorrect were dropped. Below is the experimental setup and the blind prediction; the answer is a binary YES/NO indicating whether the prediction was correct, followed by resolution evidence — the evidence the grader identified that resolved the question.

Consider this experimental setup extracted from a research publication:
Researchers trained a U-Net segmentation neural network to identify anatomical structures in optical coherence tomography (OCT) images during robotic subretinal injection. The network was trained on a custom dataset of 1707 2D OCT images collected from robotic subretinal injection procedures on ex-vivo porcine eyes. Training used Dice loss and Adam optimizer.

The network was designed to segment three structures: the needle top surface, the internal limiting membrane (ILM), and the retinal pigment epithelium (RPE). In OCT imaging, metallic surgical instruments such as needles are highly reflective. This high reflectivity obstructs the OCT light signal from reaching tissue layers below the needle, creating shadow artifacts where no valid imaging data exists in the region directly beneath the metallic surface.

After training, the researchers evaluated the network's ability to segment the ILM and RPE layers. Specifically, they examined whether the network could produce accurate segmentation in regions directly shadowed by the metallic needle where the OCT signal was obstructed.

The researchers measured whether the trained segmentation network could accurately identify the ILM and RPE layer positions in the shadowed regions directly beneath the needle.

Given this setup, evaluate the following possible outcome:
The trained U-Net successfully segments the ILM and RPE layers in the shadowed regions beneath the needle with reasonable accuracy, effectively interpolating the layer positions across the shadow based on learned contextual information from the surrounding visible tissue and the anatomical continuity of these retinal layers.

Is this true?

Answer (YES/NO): NO